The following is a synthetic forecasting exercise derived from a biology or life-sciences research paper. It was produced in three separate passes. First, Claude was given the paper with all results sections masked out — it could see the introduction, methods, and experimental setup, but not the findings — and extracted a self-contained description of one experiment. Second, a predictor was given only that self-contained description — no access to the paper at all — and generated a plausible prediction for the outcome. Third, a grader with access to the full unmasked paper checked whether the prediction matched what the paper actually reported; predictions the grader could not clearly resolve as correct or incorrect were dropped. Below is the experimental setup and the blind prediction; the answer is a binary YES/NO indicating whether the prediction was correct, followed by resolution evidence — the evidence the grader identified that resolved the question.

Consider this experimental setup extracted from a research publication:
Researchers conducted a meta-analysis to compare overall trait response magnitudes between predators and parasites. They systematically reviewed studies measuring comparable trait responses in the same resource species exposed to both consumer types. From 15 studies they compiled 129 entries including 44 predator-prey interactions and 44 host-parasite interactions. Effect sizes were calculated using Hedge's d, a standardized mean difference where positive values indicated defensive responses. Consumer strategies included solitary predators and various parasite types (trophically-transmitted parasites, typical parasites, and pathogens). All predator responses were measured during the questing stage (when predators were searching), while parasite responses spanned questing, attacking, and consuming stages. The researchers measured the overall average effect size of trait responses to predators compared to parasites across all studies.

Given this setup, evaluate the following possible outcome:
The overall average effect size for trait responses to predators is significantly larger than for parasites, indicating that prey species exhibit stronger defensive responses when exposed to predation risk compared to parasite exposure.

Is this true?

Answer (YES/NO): YES